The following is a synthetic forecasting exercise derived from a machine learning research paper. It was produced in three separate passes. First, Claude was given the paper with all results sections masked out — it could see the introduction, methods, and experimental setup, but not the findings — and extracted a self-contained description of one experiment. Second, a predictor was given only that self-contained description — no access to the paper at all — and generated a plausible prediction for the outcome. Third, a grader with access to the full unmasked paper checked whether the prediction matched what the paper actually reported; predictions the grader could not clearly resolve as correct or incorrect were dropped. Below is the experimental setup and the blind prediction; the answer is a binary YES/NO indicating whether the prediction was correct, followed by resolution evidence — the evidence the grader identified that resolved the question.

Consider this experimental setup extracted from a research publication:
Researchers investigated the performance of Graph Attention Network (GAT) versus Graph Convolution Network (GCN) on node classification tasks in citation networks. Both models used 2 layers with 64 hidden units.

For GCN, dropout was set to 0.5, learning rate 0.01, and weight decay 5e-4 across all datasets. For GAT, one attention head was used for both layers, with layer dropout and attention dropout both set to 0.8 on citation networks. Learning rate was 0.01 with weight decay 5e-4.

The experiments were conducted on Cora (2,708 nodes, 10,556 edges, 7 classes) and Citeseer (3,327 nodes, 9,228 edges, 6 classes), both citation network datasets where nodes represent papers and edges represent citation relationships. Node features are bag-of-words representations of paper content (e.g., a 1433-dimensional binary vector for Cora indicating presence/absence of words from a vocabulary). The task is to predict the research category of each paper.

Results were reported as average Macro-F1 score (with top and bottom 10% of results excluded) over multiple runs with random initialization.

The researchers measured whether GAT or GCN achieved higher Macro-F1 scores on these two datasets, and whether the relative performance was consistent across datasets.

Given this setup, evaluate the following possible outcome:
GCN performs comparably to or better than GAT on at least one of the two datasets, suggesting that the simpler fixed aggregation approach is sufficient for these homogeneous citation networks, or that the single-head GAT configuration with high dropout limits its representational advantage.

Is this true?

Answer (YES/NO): YES